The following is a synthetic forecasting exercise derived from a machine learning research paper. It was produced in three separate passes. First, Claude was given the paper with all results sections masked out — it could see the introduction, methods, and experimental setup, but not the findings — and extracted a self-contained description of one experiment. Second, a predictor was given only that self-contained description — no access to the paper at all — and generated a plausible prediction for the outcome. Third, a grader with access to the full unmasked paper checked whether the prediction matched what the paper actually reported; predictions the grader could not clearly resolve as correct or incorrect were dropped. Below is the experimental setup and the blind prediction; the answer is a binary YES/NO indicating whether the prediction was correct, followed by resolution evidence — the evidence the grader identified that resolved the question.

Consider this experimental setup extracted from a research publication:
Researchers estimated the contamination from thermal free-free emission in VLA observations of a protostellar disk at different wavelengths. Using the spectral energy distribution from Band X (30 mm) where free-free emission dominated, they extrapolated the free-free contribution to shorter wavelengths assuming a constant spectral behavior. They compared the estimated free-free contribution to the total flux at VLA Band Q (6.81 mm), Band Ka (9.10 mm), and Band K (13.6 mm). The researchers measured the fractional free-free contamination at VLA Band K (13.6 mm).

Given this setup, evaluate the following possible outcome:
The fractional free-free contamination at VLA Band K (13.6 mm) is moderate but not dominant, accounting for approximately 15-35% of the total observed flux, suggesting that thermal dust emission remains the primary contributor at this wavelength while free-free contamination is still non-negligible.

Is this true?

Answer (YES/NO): NO